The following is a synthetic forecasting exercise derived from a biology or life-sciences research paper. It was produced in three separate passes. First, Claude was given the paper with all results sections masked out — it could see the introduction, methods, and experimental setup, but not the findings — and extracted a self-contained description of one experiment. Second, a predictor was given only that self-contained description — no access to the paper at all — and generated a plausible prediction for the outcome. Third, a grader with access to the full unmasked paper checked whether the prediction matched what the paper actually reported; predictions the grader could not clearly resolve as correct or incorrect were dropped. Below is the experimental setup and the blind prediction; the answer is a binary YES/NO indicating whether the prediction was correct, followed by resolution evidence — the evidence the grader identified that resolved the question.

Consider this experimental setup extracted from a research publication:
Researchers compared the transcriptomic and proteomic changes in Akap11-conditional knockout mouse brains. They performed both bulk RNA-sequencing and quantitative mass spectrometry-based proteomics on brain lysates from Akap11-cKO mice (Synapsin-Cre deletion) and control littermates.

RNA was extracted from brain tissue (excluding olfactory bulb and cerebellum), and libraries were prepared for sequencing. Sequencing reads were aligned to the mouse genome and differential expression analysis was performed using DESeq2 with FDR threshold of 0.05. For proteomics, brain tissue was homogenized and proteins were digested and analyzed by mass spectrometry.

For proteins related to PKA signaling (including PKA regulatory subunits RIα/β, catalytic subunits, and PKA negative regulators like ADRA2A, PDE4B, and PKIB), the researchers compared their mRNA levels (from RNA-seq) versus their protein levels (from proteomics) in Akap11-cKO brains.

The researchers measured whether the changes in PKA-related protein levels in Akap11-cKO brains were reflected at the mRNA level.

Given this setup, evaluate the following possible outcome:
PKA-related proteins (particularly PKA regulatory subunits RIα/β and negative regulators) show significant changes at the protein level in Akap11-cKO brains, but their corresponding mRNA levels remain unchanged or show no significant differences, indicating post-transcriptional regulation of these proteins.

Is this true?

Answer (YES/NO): YES